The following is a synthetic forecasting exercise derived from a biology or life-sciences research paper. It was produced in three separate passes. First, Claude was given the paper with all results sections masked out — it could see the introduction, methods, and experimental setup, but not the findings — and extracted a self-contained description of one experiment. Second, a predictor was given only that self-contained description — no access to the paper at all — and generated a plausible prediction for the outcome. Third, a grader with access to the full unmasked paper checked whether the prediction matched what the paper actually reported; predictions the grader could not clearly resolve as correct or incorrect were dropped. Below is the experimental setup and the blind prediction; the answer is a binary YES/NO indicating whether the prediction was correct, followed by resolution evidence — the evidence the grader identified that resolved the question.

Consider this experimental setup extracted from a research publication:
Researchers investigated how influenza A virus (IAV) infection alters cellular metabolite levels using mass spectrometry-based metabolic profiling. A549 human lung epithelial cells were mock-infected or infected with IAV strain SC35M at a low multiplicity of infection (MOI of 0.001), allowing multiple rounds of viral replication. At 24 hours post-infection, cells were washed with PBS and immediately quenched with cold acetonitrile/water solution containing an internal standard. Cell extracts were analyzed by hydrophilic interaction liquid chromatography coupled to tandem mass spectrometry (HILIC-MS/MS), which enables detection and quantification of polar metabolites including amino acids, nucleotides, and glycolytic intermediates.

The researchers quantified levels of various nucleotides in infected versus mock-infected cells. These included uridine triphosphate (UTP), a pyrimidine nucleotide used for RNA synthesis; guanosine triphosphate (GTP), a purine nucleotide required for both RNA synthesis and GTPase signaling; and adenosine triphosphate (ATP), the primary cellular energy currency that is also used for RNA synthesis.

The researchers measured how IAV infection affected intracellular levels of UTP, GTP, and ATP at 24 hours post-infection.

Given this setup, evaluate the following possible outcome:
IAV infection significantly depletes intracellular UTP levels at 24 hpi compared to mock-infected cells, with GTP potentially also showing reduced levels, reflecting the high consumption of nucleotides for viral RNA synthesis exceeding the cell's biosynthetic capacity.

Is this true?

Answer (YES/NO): NO